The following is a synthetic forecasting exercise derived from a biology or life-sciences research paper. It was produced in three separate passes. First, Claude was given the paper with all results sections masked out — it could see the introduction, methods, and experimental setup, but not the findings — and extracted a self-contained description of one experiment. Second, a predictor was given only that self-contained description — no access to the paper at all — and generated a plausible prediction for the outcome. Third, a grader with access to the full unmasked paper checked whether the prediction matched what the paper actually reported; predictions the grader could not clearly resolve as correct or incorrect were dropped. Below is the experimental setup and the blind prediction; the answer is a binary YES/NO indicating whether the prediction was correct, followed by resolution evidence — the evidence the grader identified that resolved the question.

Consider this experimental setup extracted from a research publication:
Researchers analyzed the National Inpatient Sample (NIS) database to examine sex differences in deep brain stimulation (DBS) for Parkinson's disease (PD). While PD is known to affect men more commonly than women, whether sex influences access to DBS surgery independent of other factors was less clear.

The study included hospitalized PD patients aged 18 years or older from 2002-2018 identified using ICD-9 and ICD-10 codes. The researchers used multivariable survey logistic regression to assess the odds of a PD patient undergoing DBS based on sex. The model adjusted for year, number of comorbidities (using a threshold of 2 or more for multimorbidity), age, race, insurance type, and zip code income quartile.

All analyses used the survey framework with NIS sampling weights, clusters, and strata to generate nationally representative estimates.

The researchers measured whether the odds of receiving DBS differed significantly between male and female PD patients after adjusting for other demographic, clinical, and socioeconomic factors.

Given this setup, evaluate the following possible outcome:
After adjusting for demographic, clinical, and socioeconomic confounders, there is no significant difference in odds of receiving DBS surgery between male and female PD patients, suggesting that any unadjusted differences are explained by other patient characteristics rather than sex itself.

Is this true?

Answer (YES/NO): NO